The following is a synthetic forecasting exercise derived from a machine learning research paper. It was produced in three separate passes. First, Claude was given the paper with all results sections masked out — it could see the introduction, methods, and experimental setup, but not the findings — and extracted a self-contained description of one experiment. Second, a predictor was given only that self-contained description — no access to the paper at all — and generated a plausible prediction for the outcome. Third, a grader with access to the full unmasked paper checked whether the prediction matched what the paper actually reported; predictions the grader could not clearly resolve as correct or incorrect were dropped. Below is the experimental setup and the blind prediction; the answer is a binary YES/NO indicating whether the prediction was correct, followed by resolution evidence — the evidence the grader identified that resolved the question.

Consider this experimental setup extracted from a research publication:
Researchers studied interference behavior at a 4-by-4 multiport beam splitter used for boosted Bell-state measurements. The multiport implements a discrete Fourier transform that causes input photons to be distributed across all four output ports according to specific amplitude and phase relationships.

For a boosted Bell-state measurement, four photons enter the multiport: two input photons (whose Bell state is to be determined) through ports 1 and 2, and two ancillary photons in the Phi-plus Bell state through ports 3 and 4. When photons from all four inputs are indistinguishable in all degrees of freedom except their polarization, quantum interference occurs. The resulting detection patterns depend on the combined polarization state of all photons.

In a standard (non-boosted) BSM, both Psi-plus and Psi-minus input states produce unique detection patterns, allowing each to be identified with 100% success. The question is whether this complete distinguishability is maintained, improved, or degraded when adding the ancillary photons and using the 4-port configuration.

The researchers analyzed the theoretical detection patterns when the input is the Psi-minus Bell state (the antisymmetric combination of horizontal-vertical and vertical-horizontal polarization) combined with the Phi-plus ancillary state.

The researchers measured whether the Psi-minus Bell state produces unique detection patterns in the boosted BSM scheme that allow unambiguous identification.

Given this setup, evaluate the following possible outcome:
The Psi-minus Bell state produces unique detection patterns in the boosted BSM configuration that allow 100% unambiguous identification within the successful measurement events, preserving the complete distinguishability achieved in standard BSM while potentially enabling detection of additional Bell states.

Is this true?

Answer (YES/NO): NO